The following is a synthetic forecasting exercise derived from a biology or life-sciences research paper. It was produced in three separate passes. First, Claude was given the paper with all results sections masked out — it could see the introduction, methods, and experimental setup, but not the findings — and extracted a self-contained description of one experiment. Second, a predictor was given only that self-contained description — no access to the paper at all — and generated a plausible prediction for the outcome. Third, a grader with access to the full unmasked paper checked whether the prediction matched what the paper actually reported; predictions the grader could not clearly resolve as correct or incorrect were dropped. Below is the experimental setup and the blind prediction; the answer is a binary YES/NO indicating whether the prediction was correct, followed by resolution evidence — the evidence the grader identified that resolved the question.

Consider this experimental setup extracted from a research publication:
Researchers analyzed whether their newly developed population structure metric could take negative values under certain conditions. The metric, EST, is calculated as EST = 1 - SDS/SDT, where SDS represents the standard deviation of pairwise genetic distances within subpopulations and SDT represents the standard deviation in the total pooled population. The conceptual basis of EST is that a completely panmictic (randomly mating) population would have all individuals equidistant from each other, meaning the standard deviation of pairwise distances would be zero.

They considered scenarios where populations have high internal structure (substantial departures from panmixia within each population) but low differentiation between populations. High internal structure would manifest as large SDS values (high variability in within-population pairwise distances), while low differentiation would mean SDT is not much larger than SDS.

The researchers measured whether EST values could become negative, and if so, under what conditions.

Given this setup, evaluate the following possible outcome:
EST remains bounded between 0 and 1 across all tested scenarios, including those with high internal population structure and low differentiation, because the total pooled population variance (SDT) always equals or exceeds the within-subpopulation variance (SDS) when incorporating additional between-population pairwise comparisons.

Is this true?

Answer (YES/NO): NO